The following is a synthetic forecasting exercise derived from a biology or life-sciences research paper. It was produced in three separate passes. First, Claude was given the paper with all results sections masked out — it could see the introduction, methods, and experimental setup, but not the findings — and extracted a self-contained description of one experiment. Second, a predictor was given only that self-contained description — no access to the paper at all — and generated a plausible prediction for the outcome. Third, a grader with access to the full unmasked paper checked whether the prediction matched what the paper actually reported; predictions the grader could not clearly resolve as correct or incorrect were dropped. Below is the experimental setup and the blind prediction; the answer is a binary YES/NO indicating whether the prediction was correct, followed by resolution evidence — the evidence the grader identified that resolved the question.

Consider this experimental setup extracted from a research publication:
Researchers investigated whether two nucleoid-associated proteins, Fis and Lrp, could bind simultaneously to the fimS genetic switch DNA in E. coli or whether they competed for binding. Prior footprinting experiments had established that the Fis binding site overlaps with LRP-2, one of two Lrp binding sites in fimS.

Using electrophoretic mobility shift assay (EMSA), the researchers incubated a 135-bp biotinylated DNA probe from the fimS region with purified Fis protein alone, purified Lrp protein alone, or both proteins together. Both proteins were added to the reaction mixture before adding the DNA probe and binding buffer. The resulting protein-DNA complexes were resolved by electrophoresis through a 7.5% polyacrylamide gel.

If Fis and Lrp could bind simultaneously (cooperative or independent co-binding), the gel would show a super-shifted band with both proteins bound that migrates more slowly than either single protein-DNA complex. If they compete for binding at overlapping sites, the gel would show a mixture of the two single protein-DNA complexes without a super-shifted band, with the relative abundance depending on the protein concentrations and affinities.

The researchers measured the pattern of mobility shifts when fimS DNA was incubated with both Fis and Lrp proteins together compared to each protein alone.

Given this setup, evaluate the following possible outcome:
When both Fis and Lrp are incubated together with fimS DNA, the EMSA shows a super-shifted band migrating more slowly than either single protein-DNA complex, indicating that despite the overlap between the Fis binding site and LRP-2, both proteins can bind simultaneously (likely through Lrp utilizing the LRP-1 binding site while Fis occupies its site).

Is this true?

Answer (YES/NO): NO